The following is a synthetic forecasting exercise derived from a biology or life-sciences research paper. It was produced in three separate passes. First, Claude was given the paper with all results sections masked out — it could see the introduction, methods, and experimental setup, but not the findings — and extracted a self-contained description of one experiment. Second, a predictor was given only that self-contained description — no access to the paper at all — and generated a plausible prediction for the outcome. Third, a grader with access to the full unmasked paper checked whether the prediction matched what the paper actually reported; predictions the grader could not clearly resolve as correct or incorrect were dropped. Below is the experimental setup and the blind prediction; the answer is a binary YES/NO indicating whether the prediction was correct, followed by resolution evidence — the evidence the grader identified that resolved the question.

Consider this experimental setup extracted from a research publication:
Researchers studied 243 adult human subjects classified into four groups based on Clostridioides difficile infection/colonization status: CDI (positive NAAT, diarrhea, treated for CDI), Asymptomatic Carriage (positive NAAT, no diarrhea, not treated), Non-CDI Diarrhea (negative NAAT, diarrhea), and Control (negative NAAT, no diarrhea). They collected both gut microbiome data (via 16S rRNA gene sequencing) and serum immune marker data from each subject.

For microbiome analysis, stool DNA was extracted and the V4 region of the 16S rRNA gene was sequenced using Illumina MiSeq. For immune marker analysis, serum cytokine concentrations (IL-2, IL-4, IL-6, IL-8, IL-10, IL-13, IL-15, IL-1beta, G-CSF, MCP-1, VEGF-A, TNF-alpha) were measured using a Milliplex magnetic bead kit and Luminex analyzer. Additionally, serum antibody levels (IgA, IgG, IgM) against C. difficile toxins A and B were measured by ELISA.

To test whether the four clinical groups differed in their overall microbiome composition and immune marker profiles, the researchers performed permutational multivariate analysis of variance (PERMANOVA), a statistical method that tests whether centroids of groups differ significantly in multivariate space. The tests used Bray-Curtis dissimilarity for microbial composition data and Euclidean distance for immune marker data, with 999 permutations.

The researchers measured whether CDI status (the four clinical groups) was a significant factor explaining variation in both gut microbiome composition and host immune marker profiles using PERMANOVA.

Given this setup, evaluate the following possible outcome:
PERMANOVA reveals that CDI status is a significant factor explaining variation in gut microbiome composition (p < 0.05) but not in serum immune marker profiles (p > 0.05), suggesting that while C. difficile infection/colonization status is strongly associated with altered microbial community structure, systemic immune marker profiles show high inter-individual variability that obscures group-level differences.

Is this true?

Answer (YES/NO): NO